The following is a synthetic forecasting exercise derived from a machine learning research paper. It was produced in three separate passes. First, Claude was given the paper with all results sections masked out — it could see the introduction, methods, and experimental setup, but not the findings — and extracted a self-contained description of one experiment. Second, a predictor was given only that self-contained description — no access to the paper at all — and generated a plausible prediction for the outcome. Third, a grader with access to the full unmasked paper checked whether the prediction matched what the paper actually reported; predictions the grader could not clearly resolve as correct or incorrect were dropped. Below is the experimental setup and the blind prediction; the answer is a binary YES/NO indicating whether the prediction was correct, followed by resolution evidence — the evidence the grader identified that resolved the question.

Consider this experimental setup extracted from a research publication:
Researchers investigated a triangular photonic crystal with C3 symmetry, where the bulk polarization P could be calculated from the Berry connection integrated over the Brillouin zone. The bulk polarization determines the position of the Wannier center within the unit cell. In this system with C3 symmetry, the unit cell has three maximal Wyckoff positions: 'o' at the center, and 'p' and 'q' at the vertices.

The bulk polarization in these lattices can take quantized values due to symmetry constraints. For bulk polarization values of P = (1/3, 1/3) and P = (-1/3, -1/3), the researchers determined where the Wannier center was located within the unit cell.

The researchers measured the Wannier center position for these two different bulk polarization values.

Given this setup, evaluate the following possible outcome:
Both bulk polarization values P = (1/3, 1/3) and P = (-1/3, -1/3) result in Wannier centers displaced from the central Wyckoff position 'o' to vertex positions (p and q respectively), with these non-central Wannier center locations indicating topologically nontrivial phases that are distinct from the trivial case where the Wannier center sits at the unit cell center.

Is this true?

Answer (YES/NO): NO